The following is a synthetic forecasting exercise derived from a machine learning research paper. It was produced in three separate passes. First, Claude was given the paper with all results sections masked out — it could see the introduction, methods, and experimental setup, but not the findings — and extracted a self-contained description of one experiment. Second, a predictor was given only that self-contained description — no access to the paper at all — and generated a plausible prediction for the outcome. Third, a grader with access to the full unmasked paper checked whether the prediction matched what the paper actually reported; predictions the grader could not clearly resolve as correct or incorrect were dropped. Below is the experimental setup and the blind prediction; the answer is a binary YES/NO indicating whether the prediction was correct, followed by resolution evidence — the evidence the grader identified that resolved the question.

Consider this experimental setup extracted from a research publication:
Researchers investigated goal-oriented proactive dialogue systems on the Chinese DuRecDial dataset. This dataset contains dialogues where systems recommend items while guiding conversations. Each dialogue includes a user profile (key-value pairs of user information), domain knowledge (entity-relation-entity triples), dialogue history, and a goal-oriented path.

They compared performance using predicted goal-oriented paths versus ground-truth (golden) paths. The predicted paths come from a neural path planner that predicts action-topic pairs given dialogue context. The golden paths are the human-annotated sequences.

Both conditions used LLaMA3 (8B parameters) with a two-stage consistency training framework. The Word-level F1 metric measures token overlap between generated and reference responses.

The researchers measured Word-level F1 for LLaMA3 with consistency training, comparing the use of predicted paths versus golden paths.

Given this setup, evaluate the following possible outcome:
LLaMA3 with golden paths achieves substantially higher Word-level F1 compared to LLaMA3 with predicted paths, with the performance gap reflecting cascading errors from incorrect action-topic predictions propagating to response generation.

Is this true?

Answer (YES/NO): NO